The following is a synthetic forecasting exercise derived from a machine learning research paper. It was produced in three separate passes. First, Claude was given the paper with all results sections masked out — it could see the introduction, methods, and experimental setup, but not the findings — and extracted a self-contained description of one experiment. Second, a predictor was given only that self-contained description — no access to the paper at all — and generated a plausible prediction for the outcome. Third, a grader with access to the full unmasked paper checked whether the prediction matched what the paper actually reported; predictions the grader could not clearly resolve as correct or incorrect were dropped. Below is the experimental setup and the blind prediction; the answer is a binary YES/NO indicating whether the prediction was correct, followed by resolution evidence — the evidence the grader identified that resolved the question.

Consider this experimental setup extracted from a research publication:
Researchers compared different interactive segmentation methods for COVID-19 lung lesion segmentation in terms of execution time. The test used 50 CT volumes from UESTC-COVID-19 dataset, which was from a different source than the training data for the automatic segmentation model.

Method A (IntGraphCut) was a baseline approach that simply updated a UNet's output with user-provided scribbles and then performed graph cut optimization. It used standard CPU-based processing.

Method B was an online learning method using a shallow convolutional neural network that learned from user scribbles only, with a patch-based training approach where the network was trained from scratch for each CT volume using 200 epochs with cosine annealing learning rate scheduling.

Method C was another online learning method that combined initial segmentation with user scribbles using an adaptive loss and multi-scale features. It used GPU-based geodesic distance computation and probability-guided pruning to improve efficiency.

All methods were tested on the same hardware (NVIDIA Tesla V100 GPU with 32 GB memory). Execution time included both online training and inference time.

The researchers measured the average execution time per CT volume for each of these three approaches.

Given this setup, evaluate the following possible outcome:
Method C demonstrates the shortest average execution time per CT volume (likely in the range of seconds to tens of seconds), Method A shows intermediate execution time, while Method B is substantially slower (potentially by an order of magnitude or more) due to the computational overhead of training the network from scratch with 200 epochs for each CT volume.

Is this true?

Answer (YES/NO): NO